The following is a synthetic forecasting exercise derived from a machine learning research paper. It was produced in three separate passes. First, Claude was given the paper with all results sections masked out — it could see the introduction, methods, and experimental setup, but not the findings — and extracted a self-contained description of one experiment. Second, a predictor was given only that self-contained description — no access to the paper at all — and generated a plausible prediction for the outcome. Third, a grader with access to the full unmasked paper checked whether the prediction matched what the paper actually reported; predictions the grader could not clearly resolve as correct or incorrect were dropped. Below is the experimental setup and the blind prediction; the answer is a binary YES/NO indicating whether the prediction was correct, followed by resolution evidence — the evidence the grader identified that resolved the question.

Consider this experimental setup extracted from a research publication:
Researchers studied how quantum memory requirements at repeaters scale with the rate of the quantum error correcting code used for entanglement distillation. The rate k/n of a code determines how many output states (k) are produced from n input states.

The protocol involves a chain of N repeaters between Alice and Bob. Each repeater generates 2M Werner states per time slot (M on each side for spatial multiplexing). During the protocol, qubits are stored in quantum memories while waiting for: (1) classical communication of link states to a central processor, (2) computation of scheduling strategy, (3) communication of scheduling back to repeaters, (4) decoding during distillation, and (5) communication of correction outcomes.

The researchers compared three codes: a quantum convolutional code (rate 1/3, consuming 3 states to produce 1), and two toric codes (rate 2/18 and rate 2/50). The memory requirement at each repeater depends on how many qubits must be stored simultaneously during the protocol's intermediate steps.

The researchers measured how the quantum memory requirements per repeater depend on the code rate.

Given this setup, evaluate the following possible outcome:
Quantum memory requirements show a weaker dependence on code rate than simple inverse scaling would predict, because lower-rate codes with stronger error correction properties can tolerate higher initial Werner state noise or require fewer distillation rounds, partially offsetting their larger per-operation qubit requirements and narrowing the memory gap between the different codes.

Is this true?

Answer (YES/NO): NO